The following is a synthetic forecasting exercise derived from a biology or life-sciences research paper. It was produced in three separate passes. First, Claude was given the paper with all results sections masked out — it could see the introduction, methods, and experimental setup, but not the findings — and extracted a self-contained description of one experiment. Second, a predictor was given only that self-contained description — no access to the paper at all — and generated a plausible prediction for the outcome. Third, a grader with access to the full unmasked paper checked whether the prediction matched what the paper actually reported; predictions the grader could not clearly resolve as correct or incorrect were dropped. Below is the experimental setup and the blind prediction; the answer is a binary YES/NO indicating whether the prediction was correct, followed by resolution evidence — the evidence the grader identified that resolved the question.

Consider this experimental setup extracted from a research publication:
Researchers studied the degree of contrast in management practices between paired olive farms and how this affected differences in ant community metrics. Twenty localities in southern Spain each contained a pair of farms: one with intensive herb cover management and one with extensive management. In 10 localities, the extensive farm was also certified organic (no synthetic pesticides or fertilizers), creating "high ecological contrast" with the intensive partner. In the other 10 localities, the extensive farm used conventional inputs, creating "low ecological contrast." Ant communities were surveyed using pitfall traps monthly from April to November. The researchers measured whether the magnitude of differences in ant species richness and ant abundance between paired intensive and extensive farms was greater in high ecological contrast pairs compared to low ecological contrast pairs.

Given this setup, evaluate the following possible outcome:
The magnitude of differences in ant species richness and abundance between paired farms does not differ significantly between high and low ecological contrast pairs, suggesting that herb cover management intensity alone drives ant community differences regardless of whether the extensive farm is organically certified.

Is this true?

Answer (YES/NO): NO